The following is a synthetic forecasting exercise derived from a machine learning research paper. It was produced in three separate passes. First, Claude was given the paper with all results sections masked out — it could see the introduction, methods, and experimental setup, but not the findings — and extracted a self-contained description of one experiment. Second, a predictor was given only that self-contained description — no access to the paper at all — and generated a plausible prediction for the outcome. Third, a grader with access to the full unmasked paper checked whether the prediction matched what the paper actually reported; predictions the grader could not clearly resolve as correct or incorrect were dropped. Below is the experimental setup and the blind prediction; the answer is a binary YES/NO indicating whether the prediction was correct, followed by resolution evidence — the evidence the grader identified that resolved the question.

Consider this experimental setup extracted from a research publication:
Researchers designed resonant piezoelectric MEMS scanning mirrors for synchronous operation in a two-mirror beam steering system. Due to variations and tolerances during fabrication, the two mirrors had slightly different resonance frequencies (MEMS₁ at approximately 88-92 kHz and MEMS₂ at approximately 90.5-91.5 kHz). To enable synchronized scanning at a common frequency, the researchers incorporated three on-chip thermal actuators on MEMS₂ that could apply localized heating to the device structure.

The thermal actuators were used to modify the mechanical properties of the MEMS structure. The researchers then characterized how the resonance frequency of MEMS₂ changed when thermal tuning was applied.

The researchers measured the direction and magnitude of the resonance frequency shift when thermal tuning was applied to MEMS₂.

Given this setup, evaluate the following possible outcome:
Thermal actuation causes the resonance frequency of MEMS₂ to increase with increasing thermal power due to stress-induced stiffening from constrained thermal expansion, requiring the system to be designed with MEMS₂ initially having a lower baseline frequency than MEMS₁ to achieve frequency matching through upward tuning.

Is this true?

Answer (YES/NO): NO